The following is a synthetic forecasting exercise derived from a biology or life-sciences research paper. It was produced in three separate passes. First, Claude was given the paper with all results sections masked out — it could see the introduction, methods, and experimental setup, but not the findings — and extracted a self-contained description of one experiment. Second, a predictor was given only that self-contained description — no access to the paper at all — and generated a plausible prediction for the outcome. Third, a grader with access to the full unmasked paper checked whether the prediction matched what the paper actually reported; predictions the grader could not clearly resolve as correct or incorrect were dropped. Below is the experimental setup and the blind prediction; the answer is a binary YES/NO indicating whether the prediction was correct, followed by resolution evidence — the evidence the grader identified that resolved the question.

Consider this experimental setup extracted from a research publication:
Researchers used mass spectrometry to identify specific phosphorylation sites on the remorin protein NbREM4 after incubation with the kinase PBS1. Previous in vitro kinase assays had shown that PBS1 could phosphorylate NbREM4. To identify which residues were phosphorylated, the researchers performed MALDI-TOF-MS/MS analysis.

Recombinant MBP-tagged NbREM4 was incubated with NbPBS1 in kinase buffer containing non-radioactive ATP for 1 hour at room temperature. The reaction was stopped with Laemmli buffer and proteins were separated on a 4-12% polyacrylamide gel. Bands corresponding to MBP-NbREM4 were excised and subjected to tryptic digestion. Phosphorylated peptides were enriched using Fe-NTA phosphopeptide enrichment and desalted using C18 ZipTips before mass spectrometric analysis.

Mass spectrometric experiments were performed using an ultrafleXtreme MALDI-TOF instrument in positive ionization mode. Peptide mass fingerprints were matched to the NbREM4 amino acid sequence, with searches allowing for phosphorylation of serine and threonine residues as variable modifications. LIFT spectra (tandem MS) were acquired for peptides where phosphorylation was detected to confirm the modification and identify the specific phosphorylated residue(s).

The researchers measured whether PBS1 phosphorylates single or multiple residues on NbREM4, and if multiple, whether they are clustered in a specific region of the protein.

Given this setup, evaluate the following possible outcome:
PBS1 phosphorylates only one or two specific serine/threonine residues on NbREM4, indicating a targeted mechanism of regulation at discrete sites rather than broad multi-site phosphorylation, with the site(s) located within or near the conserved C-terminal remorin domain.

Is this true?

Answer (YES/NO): NO